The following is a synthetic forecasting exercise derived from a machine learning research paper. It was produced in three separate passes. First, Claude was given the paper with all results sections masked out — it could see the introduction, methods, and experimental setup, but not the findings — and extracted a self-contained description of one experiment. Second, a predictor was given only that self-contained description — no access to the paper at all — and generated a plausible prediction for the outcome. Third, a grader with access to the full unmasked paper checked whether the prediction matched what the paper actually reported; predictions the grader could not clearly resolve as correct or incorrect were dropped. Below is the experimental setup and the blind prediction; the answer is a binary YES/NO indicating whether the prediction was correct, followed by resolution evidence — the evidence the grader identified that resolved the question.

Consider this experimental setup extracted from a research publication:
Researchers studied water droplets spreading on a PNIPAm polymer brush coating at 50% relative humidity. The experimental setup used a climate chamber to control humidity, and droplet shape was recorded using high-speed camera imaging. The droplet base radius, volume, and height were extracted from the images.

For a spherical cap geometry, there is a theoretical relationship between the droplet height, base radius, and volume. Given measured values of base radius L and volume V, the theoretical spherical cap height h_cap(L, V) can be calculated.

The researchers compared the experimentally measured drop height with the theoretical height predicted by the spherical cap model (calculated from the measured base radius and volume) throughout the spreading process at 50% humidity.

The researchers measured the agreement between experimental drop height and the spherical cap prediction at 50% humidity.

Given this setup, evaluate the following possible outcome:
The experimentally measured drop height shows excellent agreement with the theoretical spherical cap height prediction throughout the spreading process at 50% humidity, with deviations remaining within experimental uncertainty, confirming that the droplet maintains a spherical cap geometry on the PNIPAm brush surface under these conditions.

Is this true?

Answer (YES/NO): YES